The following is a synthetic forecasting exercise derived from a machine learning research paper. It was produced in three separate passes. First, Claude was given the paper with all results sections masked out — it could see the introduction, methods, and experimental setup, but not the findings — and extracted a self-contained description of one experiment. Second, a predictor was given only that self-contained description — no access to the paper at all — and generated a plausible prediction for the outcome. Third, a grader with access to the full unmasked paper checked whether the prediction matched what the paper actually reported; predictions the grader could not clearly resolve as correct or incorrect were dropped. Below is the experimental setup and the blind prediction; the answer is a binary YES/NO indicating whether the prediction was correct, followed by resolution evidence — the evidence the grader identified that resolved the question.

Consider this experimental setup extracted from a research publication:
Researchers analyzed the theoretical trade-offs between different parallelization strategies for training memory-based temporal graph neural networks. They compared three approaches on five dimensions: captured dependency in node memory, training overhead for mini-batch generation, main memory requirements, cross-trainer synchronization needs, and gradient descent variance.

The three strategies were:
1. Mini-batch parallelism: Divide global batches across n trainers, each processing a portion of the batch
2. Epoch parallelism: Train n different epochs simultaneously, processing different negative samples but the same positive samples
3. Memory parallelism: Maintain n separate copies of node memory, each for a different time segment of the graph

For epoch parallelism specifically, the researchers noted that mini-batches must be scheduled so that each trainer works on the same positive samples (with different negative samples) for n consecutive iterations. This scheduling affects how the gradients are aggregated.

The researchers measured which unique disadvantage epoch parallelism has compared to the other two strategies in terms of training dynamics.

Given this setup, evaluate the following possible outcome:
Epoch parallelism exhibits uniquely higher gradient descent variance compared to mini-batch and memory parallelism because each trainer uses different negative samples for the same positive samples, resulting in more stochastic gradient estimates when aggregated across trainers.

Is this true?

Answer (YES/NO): YES